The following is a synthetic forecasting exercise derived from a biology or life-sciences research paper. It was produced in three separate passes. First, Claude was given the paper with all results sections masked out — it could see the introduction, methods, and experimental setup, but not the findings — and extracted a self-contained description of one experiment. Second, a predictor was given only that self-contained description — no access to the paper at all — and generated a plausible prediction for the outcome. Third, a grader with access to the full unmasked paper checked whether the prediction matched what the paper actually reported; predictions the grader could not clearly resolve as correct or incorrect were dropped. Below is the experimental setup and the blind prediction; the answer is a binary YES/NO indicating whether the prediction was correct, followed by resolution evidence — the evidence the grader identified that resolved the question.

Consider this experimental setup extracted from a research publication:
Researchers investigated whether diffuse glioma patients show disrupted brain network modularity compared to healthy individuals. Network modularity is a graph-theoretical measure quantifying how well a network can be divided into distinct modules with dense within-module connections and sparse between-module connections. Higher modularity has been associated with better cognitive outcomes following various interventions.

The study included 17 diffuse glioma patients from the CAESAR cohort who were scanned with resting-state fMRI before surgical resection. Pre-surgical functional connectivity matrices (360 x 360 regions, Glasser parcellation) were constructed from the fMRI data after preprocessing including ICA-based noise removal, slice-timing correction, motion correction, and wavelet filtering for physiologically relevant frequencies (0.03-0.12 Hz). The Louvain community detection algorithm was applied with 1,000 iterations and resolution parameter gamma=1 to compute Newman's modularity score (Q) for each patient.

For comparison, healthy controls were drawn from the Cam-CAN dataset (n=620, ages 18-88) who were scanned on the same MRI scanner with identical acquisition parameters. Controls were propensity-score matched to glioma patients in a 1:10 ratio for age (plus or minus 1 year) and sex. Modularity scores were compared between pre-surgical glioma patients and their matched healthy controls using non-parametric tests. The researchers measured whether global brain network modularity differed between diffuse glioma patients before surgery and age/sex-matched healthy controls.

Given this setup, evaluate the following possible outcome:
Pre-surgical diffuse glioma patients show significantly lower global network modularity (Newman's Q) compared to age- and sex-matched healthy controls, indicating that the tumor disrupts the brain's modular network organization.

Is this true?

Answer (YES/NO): NO